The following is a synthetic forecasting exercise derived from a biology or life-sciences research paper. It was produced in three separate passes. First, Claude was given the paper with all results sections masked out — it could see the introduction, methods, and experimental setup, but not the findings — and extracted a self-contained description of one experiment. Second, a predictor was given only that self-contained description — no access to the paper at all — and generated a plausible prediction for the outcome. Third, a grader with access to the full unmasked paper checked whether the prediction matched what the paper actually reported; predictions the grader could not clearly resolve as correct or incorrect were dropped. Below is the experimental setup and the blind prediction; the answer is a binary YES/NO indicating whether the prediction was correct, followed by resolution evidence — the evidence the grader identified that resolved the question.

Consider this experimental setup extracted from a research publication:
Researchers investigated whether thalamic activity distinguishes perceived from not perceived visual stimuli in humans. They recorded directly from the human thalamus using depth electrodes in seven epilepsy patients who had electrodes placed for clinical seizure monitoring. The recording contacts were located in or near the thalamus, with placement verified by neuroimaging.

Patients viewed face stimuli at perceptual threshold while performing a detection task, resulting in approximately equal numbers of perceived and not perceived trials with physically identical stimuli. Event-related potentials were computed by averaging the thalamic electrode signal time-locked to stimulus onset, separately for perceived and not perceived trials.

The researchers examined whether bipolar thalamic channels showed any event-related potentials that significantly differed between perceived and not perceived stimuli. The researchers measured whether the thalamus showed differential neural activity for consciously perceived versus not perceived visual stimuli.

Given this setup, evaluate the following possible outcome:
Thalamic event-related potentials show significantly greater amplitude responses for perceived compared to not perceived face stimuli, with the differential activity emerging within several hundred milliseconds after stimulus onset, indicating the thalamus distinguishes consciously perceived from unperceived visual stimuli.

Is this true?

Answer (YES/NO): YES